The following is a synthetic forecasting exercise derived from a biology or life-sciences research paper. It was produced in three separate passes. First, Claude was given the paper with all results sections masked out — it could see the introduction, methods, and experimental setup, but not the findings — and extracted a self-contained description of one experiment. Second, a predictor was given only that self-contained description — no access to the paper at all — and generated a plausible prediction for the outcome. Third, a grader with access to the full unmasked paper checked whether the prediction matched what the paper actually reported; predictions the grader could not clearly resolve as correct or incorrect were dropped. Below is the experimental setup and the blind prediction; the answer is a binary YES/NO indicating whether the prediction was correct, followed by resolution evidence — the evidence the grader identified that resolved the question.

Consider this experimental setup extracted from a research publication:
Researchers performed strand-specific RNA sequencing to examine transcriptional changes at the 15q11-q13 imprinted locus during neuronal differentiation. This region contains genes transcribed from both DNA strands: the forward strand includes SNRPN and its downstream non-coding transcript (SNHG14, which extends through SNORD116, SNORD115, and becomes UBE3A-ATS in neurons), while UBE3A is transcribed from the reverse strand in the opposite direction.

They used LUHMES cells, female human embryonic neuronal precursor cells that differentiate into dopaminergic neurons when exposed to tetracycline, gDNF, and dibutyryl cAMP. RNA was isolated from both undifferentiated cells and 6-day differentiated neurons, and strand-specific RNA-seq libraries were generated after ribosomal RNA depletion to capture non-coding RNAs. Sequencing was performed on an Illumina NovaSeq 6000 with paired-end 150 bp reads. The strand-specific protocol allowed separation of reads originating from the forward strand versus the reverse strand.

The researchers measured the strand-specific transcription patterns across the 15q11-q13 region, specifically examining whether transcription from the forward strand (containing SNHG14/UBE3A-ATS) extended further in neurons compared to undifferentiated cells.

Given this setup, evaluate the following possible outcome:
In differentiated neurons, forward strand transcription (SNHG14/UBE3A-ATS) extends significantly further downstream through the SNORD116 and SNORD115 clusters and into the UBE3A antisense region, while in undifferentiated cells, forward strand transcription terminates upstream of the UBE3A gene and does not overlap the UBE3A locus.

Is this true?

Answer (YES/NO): YES